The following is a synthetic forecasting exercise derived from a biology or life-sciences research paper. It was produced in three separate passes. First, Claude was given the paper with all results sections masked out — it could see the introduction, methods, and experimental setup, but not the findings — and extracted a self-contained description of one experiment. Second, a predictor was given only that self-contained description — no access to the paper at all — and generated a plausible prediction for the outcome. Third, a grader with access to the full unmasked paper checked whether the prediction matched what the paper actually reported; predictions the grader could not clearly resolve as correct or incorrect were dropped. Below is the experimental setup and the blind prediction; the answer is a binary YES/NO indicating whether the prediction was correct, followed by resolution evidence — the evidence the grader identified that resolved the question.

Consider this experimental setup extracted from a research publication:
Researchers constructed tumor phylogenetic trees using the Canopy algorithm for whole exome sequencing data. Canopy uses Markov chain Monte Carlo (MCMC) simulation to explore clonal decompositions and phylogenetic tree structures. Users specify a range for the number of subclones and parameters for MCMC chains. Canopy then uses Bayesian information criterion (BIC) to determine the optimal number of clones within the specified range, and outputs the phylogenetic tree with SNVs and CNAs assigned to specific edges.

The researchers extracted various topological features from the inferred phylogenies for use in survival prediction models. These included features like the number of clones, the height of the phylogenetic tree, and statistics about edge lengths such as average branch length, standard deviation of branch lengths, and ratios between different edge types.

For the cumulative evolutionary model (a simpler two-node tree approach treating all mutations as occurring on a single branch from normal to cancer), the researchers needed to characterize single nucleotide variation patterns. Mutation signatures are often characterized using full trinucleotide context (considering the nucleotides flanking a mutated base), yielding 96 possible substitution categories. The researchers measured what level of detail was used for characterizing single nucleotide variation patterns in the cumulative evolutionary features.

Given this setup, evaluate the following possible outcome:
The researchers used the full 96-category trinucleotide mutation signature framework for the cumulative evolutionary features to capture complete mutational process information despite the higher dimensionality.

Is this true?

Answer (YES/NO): NO